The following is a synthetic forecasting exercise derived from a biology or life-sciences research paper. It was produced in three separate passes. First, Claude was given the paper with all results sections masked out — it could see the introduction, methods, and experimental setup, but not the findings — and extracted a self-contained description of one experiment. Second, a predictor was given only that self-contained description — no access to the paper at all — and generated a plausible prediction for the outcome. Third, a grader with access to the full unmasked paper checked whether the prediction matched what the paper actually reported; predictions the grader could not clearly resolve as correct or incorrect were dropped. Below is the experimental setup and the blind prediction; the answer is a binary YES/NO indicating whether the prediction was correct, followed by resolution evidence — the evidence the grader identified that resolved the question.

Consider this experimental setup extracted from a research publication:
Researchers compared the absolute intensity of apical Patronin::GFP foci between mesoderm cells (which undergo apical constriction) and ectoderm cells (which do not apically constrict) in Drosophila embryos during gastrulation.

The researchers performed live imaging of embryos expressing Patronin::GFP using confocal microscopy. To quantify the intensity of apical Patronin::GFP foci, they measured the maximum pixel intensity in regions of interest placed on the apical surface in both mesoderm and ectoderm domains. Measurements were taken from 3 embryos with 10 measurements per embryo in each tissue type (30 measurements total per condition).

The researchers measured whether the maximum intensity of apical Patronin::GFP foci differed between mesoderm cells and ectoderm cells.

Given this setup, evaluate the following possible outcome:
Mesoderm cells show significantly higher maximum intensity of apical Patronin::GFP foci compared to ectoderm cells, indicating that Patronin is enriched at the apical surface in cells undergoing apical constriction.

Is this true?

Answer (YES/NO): YES